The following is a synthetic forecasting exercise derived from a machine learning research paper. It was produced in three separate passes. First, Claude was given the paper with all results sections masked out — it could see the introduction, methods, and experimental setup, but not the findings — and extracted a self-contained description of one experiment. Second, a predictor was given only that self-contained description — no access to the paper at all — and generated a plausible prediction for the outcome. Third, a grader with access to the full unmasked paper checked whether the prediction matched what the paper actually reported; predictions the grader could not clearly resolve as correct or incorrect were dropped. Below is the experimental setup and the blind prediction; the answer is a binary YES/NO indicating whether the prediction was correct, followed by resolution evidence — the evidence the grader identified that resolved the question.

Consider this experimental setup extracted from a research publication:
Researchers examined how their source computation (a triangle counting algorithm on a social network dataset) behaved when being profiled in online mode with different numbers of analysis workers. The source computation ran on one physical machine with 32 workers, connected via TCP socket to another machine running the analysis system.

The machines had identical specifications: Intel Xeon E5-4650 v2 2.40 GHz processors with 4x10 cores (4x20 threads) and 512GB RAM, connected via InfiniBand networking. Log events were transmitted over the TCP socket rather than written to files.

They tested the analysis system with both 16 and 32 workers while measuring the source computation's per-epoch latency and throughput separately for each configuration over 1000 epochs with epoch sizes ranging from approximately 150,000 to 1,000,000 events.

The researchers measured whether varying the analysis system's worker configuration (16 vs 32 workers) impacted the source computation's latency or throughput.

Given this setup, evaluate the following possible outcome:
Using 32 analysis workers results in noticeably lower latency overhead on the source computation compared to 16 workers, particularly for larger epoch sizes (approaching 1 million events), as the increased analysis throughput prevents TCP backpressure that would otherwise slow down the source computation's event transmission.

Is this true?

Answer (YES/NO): NO